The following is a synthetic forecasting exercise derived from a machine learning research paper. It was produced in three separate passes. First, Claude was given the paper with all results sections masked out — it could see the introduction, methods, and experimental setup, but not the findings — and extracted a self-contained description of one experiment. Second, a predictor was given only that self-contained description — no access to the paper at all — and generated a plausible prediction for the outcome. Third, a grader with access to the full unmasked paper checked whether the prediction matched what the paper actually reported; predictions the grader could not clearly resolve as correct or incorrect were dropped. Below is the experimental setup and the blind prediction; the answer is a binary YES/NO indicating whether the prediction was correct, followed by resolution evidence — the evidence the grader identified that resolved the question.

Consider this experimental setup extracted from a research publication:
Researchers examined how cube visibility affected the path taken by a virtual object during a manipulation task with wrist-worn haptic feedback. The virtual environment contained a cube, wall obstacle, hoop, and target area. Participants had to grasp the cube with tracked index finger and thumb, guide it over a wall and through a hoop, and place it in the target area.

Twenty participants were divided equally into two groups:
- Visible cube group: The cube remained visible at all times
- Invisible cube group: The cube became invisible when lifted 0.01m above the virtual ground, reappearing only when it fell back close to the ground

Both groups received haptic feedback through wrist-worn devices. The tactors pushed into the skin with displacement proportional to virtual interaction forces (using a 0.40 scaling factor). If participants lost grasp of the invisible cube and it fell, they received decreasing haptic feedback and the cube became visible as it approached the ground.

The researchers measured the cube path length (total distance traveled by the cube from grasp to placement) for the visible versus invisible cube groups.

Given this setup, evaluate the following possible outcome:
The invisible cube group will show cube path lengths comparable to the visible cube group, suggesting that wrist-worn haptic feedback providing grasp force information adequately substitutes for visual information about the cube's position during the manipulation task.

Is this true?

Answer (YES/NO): NO